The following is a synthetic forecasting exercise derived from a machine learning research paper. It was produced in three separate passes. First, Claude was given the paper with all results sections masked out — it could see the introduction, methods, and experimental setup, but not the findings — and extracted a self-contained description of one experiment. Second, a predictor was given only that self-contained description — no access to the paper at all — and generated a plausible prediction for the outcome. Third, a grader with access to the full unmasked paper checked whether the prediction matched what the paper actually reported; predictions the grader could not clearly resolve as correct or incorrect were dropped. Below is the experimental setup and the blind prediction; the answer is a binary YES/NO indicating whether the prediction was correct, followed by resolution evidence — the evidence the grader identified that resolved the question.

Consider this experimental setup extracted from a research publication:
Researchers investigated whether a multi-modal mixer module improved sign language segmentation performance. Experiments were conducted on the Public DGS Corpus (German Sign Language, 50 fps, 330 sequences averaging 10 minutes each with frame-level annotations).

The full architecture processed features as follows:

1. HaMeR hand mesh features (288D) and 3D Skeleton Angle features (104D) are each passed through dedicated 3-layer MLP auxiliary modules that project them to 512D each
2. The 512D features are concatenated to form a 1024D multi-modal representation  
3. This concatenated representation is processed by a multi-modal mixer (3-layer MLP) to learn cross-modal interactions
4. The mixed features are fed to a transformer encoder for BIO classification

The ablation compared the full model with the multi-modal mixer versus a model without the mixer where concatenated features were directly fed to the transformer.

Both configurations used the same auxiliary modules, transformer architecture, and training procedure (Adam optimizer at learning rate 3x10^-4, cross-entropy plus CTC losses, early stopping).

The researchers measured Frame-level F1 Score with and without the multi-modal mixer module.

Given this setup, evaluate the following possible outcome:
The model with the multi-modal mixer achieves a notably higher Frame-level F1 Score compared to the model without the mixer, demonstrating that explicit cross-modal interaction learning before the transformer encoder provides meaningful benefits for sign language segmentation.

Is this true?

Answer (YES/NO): NO